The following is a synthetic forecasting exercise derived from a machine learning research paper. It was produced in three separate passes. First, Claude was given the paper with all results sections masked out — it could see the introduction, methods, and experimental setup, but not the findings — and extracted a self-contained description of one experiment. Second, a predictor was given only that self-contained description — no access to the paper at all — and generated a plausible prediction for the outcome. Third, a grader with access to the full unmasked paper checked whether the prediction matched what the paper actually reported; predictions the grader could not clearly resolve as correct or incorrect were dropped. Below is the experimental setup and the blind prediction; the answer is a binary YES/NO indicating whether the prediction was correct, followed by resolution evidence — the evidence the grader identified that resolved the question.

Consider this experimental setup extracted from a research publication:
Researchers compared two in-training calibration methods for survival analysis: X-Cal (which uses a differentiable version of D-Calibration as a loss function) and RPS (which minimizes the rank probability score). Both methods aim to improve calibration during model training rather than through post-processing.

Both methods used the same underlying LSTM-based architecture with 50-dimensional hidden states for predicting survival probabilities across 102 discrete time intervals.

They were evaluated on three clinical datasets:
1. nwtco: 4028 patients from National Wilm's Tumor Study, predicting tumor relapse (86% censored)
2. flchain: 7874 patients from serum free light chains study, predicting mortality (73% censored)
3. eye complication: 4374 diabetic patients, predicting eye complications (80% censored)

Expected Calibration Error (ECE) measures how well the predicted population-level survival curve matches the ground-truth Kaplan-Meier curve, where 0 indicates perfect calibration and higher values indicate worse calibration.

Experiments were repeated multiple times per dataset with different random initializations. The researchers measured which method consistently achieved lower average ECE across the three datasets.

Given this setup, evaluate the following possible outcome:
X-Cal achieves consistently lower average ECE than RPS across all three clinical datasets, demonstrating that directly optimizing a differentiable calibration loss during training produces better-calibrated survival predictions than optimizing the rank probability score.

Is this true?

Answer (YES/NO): NO